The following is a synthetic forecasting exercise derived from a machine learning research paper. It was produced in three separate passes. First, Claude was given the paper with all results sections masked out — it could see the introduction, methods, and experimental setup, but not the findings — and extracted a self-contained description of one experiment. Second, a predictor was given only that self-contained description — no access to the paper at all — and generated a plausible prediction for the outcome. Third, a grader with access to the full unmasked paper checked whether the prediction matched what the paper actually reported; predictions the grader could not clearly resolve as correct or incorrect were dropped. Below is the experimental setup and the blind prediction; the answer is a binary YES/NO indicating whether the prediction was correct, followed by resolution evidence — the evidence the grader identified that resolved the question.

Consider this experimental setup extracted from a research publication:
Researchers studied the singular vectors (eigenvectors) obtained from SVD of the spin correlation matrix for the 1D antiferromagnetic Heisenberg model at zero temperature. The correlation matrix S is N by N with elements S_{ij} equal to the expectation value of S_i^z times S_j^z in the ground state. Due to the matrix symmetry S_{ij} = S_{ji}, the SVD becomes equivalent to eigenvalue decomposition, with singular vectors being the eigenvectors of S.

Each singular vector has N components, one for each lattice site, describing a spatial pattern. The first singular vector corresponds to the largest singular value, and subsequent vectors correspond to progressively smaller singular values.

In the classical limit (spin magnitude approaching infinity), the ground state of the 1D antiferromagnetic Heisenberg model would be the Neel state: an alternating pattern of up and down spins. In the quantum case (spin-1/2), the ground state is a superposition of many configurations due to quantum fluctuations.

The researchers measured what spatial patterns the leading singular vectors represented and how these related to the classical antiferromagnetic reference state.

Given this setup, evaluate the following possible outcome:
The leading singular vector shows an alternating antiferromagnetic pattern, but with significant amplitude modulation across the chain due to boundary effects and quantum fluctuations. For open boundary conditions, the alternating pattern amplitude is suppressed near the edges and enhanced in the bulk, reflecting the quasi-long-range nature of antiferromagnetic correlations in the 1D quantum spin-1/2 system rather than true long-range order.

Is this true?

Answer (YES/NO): NO